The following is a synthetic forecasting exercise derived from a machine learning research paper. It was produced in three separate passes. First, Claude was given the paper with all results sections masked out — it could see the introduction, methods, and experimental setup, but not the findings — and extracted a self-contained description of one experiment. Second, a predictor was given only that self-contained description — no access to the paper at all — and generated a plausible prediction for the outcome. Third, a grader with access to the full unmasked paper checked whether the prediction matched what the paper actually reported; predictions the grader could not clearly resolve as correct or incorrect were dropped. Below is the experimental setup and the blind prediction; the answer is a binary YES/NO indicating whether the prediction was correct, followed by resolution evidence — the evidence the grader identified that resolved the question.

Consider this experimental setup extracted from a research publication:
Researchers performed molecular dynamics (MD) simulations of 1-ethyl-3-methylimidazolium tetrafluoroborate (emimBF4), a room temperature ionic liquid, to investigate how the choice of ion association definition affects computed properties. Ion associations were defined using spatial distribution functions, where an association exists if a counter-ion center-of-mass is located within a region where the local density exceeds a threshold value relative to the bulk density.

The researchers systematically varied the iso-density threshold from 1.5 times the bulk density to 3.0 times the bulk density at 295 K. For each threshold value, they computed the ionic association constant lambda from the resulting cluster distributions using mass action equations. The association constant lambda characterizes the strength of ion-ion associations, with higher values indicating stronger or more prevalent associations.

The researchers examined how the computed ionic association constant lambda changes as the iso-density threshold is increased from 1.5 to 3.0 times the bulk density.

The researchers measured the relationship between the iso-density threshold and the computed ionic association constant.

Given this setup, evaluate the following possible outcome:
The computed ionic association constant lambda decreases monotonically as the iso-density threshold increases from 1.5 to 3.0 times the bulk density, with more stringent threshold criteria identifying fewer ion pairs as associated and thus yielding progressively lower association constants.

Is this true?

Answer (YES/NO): YES